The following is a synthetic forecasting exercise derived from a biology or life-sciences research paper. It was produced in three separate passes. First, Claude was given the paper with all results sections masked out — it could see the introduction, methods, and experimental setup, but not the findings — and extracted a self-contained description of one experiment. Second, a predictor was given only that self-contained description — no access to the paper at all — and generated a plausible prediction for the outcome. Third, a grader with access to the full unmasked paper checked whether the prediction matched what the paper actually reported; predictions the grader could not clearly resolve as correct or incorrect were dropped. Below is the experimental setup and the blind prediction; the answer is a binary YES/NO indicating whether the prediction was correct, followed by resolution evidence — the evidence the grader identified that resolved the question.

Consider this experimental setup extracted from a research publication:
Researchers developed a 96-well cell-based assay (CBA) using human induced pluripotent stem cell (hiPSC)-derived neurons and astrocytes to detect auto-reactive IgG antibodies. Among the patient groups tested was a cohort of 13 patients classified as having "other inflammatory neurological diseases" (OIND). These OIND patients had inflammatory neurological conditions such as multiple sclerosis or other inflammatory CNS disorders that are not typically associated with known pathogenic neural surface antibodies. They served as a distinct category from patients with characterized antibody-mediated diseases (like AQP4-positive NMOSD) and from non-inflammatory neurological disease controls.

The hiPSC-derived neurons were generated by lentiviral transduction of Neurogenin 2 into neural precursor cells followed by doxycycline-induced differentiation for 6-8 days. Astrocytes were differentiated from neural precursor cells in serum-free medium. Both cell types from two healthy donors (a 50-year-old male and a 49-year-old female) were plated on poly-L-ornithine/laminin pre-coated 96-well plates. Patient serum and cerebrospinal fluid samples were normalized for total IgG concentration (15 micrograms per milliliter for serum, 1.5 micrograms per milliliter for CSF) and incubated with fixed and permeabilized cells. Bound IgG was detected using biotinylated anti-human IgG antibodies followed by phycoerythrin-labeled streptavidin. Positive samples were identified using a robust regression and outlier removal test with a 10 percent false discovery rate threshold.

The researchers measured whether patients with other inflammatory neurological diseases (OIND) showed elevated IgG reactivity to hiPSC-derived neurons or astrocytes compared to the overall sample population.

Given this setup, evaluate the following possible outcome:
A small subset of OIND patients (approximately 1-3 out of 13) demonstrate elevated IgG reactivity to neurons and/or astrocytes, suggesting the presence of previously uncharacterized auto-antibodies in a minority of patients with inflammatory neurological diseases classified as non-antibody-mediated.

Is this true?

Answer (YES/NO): YES